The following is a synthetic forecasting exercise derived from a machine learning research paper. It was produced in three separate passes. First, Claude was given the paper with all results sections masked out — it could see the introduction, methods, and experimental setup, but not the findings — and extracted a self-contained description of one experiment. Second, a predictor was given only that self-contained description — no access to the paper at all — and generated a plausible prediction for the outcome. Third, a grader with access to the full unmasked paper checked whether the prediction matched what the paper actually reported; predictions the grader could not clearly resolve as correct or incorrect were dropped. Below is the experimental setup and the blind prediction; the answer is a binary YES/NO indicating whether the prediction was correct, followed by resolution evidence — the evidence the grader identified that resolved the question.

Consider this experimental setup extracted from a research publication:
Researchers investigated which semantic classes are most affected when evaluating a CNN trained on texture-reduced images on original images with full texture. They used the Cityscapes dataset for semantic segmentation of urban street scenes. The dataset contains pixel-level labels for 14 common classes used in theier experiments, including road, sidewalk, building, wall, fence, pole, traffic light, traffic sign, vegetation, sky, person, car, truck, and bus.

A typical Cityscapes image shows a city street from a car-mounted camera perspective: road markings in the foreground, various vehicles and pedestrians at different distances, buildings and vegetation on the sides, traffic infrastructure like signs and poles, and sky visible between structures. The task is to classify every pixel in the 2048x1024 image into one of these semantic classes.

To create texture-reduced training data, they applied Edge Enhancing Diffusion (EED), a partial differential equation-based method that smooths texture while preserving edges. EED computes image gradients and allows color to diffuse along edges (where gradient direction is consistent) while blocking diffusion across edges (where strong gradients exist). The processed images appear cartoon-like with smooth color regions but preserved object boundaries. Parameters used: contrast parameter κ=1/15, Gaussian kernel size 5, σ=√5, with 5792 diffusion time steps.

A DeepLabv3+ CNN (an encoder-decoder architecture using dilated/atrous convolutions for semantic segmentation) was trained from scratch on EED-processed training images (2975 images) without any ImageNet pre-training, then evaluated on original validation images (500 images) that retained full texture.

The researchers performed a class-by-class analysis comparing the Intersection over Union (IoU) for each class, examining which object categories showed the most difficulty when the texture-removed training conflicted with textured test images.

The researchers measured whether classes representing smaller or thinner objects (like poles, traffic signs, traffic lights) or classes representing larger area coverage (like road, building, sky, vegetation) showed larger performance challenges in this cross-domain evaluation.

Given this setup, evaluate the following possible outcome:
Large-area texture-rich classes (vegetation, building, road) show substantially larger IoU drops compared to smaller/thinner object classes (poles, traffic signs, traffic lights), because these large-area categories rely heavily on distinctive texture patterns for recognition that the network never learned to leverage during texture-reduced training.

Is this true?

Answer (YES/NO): NO